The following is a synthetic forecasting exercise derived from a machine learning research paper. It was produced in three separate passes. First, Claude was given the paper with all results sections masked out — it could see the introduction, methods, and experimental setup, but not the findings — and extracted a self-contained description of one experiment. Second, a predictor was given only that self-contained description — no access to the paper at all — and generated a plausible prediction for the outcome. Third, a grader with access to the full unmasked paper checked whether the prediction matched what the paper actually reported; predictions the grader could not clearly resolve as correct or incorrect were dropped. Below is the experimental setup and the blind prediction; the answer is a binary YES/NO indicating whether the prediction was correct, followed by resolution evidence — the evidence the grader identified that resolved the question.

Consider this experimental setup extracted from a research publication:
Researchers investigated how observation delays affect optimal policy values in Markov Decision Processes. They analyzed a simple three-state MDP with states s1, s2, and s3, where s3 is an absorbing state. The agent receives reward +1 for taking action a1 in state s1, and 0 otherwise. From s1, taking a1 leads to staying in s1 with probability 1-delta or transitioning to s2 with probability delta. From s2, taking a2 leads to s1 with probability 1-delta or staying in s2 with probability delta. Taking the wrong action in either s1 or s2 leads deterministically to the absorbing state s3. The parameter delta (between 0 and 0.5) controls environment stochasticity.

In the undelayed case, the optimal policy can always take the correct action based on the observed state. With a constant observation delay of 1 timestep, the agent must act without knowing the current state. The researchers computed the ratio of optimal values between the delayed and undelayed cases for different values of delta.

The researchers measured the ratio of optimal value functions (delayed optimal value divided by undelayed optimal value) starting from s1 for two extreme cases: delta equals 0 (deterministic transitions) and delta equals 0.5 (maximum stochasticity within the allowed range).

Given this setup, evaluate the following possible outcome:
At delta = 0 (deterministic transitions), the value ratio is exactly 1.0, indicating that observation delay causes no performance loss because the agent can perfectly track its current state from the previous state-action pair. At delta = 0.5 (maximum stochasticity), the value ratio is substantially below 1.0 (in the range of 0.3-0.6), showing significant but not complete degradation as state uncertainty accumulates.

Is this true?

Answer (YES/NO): NO